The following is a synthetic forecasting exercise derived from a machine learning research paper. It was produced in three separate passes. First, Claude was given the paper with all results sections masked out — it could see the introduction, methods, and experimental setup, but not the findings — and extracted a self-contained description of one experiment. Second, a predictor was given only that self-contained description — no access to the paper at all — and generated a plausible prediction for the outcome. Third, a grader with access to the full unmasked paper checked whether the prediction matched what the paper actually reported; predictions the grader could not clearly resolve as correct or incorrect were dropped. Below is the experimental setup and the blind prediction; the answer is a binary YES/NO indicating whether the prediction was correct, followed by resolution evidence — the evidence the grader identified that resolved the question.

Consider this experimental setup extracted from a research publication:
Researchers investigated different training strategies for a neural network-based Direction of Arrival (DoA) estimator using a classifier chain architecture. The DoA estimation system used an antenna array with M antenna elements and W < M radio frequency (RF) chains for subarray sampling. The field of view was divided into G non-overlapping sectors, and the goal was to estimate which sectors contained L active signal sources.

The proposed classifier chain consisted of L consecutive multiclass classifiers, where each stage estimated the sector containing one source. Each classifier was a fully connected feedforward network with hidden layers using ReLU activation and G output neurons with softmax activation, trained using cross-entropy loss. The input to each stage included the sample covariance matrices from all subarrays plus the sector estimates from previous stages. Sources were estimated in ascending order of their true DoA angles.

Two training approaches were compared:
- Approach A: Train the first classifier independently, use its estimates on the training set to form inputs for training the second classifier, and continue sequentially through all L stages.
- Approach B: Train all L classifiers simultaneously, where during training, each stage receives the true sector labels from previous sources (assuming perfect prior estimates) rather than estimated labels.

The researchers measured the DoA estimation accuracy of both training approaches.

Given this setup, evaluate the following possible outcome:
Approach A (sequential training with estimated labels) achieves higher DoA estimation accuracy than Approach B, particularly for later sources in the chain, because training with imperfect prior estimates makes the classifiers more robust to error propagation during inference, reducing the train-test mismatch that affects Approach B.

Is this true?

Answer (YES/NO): NO